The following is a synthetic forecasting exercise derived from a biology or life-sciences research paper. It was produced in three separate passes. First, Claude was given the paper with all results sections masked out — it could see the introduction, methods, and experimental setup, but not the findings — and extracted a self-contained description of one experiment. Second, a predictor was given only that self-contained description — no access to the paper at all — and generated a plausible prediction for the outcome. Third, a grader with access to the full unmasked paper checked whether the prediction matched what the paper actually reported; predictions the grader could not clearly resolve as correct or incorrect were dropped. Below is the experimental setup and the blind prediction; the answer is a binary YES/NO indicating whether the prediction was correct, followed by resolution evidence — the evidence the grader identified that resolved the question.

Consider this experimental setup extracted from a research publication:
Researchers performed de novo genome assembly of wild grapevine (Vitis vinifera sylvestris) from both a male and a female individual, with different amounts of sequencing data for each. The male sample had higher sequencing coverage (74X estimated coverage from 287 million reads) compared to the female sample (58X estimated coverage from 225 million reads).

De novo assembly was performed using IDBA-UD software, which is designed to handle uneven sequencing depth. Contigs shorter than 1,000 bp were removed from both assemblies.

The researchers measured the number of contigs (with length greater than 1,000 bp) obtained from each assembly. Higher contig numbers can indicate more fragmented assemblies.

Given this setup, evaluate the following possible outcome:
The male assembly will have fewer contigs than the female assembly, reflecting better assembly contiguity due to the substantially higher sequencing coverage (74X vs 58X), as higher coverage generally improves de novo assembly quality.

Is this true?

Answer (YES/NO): NO